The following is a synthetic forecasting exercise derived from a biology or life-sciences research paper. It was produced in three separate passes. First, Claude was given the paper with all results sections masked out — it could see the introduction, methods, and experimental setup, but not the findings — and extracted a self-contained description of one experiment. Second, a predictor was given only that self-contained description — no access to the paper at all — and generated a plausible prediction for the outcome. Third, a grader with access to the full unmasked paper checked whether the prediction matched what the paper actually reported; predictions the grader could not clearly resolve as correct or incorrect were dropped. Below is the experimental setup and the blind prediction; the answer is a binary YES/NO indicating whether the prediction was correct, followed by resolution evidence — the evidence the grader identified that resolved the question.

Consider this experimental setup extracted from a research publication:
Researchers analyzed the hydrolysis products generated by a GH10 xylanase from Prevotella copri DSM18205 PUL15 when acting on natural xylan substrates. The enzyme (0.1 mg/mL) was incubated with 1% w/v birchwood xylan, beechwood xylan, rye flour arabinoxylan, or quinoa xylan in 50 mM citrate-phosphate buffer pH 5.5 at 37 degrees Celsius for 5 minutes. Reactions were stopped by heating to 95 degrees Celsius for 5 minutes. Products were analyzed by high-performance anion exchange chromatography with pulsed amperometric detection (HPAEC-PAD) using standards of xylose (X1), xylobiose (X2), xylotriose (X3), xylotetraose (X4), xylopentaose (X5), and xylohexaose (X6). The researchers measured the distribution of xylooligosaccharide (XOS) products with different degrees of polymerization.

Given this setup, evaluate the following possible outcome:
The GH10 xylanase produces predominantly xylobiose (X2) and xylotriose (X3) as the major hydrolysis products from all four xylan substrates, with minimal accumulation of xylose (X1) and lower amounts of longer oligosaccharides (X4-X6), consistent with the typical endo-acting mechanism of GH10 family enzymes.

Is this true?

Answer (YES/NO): NO